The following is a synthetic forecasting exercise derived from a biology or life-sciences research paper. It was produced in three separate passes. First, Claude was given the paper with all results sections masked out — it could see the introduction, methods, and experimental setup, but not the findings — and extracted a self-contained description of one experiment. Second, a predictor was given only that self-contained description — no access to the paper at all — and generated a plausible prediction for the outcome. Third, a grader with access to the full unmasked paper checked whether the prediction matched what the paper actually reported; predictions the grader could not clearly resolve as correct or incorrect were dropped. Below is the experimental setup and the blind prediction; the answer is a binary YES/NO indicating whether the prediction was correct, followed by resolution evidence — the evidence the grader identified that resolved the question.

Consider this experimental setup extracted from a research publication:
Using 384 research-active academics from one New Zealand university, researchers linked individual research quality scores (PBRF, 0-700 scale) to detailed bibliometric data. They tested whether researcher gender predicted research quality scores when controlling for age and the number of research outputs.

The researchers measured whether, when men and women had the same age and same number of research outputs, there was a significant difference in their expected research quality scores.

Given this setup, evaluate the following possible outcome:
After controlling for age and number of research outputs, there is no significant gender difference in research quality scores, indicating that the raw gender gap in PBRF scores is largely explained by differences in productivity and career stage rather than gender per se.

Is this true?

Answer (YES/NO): YES